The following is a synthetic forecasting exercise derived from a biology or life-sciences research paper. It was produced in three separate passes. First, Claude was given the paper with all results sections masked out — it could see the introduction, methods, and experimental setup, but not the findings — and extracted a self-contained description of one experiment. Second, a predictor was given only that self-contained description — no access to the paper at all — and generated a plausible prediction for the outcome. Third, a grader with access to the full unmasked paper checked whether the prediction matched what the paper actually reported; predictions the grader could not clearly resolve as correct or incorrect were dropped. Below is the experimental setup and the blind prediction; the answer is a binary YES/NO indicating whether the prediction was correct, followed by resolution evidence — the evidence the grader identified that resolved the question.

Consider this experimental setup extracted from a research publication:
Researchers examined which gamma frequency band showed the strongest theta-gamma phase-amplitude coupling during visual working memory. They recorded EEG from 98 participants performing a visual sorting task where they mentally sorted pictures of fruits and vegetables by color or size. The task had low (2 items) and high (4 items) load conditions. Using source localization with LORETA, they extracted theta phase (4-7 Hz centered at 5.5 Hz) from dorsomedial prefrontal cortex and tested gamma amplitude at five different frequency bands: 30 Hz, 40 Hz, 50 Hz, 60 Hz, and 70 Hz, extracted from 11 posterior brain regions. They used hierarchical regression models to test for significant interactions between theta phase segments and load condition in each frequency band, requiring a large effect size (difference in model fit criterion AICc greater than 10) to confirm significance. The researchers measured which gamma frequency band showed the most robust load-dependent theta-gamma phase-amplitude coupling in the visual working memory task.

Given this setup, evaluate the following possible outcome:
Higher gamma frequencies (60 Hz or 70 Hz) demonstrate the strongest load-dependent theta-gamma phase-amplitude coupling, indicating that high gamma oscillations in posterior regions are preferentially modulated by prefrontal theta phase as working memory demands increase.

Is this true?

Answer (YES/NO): YES